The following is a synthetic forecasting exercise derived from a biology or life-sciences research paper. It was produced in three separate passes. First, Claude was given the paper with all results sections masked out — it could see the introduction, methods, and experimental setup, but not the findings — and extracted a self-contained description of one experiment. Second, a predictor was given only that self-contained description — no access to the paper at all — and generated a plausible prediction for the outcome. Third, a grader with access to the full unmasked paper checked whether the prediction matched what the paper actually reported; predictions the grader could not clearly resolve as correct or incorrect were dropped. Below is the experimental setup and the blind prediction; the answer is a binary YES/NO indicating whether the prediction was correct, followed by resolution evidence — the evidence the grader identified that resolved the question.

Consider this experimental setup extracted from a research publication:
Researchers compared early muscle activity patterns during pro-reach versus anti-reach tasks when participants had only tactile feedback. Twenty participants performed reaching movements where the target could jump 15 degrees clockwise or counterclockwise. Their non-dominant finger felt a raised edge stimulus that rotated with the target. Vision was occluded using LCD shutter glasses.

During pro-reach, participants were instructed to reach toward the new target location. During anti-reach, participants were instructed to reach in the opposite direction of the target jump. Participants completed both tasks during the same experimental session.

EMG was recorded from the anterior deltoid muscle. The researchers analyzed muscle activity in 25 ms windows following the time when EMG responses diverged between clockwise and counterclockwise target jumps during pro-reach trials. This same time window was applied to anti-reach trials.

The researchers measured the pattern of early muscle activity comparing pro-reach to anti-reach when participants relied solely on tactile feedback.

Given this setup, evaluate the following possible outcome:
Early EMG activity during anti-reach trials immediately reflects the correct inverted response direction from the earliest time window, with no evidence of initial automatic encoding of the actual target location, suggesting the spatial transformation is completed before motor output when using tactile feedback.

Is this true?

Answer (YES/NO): NO